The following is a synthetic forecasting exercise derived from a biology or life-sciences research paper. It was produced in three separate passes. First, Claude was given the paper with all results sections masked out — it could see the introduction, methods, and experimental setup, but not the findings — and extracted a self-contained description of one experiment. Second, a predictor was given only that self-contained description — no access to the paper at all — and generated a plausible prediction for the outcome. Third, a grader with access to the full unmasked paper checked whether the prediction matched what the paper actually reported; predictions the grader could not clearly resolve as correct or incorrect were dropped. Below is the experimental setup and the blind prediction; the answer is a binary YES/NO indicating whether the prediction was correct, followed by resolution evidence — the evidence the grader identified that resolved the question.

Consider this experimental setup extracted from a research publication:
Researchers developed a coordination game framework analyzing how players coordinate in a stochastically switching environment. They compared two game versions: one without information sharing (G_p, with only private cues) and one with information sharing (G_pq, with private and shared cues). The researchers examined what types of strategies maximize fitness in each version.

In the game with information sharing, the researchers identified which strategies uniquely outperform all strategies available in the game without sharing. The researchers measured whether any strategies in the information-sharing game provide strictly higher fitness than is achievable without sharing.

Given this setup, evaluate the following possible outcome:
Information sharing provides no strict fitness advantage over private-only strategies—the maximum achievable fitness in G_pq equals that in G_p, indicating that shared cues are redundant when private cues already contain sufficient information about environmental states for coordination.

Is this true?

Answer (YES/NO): NO